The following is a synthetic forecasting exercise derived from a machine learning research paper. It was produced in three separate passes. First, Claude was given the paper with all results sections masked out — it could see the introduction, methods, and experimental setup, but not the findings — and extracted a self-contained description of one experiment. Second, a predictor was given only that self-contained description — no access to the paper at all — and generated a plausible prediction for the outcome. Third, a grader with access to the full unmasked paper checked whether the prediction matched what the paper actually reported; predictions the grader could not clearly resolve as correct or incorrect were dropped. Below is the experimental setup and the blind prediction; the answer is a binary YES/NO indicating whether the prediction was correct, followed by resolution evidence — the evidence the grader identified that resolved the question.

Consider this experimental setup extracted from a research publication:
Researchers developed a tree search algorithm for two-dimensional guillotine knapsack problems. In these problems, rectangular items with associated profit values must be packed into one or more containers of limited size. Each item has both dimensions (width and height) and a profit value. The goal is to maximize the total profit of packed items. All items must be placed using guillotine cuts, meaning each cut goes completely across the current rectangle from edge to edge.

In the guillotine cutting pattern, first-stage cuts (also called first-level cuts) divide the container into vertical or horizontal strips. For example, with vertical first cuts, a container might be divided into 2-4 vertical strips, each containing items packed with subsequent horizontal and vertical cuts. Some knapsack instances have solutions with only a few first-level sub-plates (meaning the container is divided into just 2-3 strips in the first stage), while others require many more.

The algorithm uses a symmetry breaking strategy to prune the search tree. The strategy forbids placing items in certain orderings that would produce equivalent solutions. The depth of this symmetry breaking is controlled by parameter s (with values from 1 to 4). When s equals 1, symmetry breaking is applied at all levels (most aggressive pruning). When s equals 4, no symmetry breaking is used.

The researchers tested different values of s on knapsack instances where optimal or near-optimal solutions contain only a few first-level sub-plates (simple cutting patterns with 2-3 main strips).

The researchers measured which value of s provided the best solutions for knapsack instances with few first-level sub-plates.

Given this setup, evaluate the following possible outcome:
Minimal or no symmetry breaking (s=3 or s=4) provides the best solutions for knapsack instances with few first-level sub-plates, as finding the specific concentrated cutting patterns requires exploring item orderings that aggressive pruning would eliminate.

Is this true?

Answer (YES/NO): NO